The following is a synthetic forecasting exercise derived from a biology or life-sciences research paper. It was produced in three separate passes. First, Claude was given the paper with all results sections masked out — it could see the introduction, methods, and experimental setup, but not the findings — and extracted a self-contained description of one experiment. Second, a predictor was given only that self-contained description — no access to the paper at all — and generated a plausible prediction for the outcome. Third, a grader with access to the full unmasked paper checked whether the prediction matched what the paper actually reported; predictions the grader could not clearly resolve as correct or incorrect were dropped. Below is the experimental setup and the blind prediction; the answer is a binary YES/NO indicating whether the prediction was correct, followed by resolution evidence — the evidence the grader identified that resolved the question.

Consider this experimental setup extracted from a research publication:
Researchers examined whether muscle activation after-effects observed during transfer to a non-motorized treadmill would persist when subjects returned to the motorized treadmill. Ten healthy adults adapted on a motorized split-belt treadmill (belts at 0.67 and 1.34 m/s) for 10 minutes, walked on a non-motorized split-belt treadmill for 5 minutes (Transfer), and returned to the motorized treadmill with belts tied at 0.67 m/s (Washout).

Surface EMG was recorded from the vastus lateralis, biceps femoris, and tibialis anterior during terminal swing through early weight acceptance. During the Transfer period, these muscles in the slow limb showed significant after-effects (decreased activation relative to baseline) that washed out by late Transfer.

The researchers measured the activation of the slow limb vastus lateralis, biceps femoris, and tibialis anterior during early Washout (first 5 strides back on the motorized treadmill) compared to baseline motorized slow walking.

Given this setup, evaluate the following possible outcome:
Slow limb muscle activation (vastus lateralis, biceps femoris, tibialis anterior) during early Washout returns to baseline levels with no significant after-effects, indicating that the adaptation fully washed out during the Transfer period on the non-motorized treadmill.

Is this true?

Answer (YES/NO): YES